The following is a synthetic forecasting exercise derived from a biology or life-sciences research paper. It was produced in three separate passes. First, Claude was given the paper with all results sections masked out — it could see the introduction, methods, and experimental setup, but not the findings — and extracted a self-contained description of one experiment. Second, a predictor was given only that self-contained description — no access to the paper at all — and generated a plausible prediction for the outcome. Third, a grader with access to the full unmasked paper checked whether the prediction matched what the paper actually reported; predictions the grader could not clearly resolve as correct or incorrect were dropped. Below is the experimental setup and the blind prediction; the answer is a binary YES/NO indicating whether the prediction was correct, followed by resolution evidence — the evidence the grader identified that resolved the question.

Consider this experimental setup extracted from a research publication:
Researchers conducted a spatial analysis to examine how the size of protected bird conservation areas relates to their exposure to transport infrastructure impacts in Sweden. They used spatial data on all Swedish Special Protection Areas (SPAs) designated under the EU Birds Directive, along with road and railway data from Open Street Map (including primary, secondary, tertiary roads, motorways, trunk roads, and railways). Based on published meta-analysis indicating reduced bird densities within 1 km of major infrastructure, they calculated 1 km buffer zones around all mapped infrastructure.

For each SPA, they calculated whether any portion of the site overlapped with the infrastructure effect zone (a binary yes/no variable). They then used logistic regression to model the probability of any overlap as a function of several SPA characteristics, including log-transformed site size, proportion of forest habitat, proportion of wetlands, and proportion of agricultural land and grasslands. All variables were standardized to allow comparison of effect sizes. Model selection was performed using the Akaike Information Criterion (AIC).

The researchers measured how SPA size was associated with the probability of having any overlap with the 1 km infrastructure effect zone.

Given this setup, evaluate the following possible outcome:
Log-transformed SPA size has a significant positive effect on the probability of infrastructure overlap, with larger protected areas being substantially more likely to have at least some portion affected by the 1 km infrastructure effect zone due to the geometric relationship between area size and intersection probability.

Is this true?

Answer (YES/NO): YES